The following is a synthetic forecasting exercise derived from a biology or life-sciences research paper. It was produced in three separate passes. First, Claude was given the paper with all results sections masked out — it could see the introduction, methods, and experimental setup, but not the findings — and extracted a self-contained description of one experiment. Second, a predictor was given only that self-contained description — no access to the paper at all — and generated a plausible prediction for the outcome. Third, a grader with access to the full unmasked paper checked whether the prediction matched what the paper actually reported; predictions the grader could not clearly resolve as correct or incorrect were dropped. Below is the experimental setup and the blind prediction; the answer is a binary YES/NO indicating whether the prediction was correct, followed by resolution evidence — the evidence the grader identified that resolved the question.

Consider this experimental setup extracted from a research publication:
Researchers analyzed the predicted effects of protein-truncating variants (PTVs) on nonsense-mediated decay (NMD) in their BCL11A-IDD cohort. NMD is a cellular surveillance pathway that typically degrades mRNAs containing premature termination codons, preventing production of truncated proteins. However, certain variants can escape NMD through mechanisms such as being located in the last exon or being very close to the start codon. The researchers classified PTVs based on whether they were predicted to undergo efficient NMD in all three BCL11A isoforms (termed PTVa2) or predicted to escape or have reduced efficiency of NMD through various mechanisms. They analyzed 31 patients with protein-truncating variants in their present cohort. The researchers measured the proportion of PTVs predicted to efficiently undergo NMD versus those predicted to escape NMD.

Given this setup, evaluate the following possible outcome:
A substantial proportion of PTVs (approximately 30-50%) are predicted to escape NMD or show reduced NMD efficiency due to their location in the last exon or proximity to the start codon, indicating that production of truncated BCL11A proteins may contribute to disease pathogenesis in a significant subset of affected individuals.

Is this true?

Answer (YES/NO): NO